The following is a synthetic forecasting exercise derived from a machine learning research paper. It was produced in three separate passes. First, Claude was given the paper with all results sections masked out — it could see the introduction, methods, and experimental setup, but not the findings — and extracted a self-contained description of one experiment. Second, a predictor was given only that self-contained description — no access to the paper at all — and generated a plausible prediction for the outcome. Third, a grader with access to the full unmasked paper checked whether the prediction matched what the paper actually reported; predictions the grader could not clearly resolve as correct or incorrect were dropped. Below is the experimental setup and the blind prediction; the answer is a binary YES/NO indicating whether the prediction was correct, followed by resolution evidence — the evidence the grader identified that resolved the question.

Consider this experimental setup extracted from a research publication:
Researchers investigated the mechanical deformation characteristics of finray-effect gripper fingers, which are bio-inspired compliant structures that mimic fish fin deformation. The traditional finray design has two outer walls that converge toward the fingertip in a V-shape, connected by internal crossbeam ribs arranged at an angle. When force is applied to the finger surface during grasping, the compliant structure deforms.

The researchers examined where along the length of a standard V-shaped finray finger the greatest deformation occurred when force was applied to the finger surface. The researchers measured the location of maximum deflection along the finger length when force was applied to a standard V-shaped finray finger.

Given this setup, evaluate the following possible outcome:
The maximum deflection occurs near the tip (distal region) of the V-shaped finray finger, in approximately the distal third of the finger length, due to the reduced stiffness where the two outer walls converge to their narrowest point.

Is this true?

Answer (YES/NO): NO